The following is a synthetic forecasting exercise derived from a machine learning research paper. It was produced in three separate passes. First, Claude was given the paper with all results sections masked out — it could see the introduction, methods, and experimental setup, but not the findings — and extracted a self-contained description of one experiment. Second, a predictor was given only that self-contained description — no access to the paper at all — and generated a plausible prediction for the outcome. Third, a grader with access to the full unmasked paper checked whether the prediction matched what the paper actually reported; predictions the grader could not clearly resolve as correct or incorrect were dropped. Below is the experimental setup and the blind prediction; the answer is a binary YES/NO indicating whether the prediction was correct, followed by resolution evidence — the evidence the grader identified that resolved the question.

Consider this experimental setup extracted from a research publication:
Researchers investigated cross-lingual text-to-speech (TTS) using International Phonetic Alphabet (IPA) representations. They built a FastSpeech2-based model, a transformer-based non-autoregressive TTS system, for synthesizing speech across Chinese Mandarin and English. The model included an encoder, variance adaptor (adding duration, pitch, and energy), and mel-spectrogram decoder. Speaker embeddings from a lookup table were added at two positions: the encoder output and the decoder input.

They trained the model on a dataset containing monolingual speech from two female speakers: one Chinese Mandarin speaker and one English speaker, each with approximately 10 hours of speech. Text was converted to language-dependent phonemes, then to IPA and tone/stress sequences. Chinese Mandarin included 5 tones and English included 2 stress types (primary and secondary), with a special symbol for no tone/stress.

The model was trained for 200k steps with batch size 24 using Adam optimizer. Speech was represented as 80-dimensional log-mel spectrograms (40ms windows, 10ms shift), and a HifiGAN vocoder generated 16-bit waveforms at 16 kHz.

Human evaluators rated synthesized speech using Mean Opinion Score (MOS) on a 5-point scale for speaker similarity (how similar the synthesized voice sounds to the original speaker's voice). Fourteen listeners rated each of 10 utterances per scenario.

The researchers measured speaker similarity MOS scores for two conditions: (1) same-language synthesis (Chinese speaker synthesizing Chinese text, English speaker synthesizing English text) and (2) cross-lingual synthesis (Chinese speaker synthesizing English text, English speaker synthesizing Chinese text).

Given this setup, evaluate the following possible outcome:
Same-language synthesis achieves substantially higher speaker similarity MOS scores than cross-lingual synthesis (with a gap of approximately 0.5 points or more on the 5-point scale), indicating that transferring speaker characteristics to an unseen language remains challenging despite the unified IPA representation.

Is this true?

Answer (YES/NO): YES